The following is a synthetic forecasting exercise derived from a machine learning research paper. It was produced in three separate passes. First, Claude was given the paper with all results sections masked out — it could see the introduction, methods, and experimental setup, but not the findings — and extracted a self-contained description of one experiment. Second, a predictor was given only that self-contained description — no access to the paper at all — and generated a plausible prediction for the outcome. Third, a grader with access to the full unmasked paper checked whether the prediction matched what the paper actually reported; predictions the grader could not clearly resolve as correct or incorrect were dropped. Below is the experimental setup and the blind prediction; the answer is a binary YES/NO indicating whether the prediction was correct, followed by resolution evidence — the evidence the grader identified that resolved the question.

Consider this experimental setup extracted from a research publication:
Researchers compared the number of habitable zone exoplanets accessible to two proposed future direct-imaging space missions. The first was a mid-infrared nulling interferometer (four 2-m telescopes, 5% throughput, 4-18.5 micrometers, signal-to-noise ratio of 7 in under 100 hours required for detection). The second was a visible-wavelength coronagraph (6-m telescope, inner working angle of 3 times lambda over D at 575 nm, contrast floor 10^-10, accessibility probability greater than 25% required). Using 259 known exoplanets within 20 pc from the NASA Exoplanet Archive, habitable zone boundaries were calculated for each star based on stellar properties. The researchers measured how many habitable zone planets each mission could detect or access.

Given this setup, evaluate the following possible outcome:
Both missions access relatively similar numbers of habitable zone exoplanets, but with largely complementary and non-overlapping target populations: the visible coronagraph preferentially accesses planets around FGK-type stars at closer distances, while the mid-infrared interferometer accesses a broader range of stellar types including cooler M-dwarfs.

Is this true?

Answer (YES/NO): NO